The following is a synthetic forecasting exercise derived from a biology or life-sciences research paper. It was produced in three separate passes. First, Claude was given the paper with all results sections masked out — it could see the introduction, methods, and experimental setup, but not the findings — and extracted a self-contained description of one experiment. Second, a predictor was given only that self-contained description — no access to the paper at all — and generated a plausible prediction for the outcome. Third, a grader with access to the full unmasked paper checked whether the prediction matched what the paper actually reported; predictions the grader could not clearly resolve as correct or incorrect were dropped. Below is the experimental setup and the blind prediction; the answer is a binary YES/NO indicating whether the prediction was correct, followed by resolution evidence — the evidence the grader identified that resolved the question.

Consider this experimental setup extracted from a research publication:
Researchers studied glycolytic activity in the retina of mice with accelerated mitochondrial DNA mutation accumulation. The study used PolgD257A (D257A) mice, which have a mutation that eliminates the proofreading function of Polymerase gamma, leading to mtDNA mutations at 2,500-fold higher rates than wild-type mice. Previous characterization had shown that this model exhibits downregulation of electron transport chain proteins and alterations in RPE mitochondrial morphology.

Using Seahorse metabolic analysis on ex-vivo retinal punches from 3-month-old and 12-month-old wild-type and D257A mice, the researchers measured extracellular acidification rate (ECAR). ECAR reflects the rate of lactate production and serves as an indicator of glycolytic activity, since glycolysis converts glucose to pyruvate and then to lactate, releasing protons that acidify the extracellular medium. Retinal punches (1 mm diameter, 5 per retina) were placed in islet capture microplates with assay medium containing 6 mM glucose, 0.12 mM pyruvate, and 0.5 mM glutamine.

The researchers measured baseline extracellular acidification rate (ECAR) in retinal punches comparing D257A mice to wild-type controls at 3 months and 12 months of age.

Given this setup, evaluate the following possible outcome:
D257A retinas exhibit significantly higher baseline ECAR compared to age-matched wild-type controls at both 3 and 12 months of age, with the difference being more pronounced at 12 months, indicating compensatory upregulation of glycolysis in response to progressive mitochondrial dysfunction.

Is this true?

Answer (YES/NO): NO